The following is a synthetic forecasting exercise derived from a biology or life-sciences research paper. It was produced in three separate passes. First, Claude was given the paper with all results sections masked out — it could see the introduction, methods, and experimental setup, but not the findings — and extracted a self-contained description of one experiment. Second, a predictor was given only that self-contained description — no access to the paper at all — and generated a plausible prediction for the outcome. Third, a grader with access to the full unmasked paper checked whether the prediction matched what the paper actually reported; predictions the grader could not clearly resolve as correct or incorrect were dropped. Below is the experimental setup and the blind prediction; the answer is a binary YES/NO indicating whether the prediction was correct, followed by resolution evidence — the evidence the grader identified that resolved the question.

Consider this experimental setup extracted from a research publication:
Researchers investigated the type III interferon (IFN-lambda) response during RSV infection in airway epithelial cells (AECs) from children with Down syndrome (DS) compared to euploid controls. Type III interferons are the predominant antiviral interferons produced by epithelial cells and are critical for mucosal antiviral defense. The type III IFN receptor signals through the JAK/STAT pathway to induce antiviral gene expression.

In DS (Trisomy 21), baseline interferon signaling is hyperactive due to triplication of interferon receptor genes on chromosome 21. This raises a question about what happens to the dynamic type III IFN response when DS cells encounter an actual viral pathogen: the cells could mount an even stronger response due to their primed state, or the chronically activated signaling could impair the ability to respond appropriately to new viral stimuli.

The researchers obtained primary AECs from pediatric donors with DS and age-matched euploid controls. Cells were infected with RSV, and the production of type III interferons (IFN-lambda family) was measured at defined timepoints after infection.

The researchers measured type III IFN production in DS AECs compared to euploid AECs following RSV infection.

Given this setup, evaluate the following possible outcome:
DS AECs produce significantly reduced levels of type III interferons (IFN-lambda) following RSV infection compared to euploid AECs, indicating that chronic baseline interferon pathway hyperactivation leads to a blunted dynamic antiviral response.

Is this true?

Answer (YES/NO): YES